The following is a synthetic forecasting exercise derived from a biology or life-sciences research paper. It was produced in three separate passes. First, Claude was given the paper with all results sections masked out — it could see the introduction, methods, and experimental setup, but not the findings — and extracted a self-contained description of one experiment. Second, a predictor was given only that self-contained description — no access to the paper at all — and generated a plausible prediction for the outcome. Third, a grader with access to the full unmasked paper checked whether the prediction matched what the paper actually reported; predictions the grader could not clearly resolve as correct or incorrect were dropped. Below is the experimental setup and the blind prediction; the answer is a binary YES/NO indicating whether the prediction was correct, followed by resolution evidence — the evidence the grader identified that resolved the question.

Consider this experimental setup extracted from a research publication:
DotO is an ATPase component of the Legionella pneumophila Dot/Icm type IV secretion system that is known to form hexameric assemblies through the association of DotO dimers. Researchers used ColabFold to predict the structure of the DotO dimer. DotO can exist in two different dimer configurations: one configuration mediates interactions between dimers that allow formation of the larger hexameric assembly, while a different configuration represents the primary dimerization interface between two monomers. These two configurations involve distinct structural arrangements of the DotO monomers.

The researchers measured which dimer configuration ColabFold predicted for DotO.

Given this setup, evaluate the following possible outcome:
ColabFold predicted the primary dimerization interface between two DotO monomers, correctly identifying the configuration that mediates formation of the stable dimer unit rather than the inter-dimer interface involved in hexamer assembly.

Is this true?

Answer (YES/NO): NO